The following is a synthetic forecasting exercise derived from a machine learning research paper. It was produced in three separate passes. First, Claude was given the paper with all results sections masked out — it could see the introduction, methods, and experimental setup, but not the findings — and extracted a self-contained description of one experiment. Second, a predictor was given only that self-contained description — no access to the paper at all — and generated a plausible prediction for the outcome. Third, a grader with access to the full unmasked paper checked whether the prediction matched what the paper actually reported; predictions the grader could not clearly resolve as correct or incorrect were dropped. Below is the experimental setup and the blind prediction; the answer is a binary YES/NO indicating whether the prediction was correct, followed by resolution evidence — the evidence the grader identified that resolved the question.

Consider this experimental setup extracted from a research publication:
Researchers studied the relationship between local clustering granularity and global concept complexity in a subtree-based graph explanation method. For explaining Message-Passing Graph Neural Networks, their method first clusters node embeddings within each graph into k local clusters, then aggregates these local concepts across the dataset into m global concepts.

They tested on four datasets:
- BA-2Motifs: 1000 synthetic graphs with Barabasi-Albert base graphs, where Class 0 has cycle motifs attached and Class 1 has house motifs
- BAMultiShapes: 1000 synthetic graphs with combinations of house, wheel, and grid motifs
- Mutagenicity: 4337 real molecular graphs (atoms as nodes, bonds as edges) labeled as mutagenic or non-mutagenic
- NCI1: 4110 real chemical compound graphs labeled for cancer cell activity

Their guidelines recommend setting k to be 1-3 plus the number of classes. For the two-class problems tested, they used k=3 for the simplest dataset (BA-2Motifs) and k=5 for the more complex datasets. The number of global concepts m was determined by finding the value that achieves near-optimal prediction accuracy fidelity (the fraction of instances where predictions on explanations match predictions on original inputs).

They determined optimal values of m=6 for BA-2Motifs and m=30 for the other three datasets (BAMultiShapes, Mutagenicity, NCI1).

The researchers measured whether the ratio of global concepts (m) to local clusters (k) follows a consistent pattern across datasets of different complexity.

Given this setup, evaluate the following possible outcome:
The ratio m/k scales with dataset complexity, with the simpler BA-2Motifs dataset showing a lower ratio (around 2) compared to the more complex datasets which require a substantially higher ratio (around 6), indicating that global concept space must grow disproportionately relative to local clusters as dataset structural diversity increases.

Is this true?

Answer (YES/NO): NO